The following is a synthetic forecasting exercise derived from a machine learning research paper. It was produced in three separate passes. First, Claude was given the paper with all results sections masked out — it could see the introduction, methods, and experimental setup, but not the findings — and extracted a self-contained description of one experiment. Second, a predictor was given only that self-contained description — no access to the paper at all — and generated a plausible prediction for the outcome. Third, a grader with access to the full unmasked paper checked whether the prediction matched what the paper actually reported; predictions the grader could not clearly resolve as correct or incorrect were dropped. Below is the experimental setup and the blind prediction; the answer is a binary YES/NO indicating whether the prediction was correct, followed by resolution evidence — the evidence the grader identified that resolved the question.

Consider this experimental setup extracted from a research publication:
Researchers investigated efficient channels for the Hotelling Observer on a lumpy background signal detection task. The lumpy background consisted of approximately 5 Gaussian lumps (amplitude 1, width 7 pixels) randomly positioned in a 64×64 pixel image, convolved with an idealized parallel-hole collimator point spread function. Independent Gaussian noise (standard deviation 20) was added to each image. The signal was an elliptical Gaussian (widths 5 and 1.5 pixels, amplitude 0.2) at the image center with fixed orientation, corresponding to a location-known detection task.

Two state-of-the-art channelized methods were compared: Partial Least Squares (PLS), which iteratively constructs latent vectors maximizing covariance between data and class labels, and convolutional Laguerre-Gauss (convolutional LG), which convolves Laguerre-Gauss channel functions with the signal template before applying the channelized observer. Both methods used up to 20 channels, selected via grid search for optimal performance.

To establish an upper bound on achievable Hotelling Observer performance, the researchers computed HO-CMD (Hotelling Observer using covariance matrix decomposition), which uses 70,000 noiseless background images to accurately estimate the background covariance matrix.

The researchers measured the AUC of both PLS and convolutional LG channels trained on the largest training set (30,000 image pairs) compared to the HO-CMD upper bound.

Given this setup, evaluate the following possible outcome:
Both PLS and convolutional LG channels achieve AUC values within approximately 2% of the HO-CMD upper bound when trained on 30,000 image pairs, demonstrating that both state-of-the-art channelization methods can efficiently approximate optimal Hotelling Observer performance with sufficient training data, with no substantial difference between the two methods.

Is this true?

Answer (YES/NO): NO